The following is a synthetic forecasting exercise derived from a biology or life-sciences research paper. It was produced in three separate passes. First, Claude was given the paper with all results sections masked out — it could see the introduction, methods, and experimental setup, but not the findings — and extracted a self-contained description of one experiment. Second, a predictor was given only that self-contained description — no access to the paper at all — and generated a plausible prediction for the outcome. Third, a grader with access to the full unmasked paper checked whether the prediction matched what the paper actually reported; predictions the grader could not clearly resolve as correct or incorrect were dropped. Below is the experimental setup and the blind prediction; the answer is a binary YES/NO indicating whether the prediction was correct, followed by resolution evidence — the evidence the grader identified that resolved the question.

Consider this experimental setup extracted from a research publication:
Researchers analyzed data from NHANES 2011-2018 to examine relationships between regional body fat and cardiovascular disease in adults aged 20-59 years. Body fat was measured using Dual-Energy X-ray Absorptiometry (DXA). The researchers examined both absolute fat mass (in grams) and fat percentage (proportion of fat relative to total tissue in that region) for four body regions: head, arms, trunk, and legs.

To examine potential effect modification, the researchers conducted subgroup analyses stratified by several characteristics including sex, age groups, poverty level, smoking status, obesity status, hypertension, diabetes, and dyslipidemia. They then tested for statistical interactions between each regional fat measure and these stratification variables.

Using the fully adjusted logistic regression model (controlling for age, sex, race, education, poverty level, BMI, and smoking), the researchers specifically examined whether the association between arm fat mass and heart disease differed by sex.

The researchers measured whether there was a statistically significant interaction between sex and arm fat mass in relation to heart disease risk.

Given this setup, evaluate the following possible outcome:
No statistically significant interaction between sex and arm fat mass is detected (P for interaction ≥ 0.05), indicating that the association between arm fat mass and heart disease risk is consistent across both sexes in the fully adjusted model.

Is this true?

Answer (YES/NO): YES